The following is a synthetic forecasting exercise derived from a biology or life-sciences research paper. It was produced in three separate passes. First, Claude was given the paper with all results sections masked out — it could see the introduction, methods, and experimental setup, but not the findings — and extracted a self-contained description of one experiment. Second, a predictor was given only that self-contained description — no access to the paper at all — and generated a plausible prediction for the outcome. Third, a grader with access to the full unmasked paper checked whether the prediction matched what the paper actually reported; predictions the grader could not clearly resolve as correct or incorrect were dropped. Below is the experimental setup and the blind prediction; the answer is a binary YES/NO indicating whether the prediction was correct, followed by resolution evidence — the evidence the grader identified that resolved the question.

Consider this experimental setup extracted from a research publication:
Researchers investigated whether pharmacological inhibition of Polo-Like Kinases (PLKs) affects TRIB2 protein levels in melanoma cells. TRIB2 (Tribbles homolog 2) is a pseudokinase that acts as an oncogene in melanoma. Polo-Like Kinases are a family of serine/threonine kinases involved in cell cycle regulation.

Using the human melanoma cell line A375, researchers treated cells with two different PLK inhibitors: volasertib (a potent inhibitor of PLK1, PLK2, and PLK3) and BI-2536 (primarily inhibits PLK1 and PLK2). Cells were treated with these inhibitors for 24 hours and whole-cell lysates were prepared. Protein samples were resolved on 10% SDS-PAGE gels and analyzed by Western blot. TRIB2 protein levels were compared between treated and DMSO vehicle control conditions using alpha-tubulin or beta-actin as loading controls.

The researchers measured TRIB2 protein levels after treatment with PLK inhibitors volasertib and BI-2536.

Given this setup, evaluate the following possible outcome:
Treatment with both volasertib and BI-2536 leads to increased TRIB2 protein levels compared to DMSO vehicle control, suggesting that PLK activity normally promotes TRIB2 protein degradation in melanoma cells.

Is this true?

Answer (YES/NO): NO